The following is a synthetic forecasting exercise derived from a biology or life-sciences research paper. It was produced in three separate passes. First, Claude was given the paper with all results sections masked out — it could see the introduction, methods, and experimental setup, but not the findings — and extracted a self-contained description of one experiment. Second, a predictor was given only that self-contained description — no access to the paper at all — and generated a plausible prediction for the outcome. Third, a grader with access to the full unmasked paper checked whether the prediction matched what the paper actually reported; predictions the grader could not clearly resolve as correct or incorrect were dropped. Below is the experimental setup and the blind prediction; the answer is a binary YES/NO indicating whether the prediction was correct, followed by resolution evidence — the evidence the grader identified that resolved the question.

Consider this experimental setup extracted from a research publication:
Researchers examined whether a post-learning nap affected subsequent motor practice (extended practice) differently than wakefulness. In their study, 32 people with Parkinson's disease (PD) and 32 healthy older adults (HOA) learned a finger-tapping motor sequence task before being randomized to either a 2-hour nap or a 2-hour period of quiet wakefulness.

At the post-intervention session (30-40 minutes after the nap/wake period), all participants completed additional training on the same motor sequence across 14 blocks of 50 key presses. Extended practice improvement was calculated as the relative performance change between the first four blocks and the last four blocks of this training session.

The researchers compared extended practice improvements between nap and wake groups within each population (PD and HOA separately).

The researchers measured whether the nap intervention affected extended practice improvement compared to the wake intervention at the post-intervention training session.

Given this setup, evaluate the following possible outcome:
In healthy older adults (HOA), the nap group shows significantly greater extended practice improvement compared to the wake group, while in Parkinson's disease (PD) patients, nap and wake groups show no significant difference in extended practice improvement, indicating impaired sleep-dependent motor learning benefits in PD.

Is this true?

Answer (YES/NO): NO